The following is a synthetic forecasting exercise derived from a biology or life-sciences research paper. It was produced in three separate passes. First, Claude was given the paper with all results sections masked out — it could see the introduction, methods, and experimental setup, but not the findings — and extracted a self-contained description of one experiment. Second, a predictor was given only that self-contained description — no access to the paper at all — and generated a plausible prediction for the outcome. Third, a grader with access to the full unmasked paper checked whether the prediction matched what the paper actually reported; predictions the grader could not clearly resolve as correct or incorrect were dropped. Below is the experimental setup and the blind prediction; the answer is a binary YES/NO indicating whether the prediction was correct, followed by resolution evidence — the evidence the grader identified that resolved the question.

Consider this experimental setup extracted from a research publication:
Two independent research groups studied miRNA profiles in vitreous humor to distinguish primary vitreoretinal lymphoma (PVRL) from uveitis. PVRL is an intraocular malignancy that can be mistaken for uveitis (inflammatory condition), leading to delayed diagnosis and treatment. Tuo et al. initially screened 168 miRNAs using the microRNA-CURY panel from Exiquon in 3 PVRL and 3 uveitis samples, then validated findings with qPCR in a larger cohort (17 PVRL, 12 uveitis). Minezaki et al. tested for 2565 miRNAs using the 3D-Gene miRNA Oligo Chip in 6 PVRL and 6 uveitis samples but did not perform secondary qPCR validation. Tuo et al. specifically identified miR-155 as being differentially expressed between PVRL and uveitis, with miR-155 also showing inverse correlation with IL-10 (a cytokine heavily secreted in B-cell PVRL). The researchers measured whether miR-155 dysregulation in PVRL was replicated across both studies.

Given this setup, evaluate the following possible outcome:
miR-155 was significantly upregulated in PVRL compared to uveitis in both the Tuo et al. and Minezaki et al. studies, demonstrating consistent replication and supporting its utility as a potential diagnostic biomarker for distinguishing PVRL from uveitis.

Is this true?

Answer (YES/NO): NO